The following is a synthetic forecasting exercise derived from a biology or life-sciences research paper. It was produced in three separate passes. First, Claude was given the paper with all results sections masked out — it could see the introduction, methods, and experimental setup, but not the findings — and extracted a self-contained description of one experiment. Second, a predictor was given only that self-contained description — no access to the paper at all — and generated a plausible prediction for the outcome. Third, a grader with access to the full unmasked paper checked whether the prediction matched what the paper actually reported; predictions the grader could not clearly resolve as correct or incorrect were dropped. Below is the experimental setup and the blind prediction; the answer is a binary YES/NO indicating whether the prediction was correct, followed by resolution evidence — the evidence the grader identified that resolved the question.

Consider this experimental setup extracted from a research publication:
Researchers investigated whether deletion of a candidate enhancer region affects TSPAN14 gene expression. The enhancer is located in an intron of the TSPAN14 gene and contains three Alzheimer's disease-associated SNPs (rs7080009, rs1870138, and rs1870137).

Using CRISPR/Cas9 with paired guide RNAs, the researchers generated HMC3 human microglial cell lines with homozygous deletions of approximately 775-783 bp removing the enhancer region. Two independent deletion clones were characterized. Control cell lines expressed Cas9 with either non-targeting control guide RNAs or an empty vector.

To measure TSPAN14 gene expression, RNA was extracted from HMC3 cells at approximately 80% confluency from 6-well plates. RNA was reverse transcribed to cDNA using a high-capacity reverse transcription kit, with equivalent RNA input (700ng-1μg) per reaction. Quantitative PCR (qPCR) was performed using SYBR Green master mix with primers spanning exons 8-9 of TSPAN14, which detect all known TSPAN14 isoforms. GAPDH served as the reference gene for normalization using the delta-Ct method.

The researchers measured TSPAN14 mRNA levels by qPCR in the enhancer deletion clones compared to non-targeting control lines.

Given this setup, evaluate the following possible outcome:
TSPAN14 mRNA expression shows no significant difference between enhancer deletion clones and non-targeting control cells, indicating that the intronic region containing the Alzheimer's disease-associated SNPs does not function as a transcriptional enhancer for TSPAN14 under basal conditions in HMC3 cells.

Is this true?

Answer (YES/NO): NO